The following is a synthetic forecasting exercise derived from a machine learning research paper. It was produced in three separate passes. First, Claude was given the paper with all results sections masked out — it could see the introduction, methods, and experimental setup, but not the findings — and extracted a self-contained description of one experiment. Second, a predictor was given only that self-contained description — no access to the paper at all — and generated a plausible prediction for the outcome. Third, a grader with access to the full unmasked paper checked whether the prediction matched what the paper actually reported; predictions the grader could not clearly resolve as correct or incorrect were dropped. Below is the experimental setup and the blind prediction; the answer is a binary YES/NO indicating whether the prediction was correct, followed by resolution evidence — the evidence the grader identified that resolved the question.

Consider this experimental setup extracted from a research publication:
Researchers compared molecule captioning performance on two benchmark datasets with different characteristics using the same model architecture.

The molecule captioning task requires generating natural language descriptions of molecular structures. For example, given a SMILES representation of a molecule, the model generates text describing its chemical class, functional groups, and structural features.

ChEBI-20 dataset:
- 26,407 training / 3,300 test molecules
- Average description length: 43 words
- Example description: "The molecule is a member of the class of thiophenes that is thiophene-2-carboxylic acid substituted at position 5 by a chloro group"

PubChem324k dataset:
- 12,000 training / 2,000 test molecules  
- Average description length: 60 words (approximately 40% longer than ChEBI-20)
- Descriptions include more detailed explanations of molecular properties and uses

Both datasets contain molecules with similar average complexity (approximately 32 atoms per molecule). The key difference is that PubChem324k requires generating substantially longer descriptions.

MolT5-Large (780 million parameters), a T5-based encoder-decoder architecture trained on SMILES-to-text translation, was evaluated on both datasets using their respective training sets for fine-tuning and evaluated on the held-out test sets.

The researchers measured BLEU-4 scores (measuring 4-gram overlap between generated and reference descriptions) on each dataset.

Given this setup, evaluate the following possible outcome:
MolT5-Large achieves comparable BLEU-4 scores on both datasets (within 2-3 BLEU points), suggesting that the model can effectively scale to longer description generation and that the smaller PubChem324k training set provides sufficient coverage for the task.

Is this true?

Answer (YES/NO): NO